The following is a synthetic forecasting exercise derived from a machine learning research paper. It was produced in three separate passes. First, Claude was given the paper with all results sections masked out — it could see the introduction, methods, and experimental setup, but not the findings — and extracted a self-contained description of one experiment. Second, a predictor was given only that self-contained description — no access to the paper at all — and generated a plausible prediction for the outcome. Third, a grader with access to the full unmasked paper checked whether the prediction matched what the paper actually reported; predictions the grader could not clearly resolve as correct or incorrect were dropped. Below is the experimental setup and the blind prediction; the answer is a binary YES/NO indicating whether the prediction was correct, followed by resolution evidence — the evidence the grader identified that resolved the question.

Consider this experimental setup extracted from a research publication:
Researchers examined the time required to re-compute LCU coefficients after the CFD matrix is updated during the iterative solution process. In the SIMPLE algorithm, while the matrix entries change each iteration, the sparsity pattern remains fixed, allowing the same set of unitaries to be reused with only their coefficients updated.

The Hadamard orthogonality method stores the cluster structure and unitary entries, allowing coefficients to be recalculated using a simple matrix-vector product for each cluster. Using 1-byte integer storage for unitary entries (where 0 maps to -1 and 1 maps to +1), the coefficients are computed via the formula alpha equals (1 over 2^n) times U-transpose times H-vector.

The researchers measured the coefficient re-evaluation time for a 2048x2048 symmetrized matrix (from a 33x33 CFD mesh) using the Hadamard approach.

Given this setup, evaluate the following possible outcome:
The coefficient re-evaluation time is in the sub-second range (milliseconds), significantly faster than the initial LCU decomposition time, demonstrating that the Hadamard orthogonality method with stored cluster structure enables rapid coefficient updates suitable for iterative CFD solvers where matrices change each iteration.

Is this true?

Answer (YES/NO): YES